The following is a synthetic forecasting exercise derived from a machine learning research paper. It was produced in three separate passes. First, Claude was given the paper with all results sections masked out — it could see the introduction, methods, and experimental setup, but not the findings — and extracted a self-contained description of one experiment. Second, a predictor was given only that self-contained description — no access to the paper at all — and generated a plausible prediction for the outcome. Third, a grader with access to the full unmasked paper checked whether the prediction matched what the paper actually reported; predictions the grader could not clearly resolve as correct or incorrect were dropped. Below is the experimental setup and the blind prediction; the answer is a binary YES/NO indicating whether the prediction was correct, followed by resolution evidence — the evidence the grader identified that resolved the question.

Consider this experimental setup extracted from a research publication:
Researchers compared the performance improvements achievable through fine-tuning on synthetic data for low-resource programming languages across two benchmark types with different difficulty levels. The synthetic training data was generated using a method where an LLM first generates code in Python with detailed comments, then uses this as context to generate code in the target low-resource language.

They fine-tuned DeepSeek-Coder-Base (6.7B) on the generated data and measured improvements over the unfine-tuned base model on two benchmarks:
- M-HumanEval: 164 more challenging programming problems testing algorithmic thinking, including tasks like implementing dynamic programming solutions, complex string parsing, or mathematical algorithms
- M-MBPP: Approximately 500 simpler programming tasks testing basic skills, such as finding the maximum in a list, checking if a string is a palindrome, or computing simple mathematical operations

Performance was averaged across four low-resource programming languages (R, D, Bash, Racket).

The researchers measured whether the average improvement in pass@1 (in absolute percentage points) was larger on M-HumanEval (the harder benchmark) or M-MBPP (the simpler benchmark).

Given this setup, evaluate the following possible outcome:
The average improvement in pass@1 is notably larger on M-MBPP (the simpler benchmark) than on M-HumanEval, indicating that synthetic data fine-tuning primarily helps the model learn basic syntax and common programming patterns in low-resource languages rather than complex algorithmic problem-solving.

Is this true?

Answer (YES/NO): NO